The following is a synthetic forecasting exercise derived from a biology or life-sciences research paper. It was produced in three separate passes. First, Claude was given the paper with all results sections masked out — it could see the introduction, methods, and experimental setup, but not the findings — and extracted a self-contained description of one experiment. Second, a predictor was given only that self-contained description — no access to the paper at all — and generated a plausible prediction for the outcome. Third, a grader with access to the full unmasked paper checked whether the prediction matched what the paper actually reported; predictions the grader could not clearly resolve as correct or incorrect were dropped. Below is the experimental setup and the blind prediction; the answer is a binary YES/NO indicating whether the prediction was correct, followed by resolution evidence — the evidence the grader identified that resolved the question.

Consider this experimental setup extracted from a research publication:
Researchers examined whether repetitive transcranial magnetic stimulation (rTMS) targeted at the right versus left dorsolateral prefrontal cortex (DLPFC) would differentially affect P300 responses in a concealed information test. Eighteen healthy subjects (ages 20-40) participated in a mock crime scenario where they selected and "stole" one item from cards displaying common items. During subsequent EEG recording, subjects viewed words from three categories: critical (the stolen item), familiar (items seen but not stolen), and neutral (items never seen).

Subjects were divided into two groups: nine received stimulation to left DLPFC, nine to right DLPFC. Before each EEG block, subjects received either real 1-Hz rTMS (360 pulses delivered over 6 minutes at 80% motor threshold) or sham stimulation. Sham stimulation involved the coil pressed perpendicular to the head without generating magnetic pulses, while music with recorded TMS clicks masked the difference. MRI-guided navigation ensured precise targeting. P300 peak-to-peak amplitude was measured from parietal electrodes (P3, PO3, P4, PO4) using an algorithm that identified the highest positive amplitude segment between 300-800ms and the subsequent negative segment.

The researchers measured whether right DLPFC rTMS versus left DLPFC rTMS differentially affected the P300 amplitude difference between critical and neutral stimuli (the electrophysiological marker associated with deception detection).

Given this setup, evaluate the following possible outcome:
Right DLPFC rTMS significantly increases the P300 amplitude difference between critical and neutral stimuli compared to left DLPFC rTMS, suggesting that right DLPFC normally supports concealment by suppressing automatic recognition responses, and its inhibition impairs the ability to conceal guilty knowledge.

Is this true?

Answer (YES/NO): NO